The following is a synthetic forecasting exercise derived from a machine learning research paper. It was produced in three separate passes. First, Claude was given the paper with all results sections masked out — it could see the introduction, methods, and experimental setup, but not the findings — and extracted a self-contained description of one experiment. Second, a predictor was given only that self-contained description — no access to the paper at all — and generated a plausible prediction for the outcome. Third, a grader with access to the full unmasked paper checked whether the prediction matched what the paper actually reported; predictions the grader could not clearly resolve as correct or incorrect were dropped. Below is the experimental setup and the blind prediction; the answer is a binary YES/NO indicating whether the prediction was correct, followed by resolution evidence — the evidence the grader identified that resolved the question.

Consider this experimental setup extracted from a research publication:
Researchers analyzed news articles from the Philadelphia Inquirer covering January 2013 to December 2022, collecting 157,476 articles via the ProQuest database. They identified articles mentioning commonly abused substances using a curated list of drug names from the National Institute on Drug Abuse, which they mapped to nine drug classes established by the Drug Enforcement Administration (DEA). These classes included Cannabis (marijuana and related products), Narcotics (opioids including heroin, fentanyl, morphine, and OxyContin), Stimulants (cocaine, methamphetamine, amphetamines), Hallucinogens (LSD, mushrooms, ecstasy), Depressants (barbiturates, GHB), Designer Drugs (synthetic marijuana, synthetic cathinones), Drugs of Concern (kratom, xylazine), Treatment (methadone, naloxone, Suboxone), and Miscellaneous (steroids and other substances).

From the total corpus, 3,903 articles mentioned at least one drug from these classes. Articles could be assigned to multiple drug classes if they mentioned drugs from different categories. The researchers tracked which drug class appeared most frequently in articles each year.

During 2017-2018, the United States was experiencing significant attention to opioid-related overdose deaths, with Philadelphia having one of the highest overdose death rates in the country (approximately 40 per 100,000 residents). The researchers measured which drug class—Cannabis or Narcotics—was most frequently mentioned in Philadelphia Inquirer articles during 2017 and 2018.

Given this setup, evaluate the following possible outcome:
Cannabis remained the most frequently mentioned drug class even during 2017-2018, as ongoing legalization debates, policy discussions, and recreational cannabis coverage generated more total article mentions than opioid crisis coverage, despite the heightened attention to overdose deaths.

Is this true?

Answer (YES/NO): NO